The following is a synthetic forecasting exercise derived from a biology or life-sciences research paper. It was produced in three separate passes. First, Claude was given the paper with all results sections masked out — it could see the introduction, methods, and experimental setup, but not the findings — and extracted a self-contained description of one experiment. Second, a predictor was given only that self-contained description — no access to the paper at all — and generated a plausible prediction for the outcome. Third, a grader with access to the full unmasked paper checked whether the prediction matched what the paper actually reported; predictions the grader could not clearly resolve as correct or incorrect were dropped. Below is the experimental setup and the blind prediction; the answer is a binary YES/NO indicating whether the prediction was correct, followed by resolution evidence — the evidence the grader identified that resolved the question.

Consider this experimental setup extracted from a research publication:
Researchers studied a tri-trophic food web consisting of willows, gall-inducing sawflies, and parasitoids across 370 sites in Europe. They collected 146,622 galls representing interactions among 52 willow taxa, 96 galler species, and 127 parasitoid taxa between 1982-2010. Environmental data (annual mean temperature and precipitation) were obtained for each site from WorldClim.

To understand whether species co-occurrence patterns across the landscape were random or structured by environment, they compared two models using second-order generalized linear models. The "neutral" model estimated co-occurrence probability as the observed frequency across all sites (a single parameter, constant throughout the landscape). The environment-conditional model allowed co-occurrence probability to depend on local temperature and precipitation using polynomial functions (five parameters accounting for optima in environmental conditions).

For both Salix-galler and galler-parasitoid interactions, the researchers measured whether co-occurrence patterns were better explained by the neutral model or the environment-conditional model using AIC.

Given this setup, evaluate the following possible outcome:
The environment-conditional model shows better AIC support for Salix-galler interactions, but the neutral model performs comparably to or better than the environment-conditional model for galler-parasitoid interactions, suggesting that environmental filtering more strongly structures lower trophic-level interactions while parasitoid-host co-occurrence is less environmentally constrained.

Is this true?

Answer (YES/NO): NO